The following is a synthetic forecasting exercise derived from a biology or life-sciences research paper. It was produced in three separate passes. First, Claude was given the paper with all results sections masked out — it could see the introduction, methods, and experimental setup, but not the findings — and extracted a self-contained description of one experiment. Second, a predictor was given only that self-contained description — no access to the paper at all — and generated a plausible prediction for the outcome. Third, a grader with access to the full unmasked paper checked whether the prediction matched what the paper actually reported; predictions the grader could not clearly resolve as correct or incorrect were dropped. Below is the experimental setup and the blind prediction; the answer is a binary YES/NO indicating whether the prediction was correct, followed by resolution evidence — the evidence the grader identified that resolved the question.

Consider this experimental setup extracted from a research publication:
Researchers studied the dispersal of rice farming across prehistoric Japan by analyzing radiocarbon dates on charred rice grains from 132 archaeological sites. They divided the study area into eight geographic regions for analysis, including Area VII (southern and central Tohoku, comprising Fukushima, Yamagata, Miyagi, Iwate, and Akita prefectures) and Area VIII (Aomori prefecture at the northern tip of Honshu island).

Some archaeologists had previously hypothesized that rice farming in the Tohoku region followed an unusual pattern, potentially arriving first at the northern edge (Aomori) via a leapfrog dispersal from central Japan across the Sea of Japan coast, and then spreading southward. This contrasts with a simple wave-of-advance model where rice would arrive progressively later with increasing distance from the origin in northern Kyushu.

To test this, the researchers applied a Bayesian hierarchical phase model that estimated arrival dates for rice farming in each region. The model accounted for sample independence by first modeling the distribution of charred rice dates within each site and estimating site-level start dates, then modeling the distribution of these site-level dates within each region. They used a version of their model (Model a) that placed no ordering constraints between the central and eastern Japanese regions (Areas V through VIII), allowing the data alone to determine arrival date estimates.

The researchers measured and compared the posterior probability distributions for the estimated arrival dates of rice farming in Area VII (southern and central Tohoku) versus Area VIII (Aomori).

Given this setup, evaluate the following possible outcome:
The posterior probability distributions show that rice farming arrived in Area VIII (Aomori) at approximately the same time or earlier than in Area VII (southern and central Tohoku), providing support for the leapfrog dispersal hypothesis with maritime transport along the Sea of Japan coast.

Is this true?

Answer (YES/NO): YES